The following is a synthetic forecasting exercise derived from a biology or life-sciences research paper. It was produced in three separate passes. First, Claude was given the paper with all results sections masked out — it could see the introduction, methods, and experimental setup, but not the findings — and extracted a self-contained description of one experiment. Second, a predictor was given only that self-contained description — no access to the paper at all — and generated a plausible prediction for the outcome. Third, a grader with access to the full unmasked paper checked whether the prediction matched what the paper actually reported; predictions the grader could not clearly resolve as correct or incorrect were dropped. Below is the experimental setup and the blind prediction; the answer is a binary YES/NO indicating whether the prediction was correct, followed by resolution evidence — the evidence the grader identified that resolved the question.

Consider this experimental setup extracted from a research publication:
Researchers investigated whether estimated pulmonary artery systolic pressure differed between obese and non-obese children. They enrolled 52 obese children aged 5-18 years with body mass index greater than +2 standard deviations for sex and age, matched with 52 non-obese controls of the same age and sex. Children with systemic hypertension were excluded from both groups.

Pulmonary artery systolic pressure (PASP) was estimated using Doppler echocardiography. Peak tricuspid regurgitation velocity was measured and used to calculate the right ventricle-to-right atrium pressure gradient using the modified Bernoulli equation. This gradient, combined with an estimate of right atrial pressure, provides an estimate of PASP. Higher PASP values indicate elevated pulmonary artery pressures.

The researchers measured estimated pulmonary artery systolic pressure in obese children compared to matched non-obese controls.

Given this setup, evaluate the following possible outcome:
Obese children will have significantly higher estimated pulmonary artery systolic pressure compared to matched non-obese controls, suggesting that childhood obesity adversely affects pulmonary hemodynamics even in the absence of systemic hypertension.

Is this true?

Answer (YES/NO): YES